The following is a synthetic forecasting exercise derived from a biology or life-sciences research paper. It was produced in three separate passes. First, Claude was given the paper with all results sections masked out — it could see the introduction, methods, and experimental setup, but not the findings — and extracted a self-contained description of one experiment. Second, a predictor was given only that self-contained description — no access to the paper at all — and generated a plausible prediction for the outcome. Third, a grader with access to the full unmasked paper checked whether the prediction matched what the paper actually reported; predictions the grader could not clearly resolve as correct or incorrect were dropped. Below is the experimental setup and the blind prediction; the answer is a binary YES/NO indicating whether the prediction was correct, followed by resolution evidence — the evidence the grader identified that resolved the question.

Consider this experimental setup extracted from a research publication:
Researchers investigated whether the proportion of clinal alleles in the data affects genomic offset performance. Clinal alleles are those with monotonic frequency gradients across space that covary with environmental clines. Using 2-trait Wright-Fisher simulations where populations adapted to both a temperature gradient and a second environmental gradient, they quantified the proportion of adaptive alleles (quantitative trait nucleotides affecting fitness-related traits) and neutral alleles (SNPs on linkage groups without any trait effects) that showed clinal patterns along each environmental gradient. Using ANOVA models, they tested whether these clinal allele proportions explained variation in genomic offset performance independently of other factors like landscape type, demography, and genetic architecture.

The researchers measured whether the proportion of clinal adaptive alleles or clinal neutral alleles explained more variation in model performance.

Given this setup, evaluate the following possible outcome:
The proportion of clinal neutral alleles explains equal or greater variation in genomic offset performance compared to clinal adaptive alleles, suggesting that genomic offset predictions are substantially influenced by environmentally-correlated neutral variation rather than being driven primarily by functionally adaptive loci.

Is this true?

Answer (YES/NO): YES